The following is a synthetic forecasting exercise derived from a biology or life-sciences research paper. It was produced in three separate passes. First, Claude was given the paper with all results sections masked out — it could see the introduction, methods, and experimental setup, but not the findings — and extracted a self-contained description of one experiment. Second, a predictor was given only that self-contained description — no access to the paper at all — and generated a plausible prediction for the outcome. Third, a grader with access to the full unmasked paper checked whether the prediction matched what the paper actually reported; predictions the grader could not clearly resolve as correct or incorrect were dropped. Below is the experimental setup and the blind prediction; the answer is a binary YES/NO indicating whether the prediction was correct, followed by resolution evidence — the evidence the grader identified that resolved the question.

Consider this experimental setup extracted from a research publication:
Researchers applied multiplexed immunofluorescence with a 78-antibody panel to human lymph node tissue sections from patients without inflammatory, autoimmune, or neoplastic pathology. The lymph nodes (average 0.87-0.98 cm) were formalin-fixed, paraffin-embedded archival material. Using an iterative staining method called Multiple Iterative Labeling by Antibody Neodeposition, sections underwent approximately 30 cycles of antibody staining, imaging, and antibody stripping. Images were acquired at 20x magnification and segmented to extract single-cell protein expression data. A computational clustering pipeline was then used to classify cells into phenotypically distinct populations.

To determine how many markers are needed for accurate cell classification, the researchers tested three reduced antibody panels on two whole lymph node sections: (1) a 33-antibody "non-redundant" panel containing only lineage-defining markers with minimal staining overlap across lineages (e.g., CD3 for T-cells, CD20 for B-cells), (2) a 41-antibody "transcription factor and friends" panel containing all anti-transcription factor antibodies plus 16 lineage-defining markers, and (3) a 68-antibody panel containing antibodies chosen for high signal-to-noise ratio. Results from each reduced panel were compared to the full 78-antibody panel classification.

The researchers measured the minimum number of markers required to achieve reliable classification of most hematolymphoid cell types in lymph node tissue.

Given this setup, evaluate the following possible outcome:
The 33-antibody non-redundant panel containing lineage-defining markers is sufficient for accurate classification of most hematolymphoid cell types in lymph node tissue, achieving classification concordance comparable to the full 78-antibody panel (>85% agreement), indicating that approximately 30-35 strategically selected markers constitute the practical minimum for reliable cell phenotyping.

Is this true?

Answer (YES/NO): NO